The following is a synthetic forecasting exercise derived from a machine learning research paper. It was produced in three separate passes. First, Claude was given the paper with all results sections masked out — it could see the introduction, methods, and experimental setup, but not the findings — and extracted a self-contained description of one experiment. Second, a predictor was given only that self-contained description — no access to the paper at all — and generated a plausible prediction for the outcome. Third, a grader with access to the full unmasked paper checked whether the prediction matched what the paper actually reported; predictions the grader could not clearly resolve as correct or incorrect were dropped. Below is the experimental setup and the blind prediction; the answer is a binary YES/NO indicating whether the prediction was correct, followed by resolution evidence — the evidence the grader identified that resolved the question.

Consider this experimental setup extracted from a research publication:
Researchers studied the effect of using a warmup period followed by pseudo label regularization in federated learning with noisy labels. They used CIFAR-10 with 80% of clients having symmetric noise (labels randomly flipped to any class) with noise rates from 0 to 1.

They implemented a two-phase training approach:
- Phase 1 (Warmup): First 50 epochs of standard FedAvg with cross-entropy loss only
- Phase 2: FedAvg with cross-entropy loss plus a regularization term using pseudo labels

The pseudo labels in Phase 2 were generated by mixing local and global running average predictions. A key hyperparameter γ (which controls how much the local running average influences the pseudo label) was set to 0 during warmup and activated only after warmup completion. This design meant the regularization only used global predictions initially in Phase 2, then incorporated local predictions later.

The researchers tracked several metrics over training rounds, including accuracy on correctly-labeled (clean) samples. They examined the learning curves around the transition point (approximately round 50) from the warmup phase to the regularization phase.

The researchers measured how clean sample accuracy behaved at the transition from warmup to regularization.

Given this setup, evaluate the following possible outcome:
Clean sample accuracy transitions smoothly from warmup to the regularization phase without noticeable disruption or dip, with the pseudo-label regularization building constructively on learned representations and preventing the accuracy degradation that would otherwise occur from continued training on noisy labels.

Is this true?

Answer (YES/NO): NO